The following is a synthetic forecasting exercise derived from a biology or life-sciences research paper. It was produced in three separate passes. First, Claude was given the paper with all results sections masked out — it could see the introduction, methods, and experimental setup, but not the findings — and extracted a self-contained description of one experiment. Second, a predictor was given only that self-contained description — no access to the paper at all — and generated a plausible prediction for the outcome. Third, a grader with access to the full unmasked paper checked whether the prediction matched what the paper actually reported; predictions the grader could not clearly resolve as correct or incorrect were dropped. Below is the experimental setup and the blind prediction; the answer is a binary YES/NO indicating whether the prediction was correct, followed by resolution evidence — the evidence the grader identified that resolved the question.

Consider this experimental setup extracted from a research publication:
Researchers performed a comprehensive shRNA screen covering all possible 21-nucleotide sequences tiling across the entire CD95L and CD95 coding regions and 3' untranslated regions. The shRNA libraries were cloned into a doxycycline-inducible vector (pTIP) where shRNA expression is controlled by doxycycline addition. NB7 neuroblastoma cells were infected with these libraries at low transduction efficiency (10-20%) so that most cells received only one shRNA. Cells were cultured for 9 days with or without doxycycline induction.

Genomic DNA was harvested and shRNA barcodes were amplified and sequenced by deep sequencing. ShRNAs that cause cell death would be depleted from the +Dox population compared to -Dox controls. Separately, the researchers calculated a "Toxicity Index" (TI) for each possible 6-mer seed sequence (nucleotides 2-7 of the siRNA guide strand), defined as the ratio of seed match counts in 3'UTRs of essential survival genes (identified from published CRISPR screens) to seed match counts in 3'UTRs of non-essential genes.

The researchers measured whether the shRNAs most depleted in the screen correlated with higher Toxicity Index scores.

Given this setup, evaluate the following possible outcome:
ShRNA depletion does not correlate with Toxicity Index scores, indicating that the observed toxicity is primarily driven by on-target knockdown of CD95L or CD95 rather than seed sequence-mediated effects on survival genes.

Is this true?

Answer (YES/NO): NO